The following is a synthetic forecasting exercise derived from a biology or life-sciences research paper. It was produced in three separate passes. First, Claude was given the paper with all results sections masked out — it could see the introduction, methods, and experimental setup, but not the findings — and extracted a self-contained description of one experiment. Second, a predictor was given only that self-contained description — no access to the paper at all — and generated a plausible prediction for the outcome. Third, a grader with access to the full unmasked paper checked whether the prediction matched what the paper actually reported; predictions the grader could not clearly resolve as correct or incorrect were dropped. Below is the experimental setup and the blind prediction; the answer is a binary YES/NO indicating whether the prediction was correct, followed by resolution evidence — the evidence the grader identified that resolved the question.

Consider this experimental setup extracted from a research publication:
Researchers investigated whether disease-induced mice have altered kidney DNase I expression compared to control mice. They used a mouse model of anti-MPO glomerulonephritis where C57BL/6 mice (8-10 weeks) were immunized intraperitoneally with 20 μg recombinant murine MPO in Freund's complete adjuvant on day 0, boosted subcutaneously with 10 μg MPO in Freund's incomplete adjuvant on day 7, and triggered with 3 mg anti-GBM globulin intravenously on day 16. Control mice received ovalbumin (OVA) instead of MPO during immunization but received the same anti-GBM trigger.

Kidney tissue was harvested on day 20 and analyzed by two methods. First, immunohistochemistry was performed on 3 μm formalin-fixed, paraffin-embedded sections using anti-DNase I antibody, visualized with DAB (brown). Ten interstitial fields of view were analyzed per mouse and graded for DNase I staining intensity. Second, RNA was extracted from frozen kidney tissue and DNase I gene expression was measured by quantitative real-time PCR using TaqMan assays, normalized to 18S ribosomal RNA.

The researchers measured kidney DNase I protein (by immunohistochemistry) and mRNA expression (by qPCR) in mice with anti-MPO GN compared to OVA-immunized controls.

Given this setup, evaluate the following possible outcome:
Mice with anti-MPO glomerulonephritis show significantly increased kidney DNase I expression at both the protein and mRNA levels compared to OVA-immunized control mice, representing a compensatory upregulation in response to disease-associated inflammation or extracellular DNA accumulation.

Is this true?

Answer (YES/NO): NO